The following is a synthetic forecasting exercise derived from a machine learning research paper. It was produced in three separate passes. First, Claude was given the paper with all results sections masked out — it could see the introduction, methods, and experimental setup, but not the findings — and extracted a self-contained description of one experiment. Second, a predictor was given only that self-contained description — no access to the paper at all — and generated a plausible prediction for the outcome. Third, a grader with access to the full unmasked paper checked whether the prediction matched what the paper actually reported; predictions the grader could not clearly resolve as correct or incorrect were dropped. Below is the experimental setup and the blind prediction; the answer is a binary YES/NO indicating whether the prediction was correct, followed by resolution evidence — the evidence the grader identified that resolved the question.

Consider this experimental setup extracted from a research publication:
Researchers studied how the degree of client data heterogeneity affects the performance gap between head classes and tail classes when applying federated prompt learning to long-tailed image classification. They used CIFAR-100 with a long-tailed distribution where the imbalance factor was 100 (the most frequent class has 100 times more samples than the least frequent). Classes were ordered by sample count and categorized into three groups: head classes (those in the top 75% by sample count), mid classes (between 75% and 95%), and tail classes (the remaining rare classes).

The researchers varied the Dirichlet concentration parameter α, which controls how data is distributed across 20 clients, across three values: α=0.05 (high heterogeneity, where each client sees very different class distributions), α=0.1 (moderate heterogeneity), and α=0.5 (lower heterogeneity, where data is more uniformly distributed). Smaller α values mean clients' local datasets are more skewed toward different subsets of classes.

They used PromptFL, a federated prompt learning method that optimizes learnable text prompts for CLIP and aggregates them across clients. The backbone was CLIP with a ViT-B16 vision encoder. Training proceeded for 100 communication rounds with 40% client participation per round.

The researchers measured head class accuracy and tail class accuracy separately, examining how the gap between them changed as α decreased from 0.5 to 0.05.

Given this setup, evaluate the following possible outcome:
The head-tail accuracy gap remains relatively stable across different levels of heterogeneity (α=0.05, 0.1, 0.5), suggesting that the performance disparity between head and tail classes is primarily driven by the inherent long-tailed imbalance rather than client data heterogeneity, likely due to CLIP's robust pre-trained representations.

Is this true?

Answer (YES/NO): NO